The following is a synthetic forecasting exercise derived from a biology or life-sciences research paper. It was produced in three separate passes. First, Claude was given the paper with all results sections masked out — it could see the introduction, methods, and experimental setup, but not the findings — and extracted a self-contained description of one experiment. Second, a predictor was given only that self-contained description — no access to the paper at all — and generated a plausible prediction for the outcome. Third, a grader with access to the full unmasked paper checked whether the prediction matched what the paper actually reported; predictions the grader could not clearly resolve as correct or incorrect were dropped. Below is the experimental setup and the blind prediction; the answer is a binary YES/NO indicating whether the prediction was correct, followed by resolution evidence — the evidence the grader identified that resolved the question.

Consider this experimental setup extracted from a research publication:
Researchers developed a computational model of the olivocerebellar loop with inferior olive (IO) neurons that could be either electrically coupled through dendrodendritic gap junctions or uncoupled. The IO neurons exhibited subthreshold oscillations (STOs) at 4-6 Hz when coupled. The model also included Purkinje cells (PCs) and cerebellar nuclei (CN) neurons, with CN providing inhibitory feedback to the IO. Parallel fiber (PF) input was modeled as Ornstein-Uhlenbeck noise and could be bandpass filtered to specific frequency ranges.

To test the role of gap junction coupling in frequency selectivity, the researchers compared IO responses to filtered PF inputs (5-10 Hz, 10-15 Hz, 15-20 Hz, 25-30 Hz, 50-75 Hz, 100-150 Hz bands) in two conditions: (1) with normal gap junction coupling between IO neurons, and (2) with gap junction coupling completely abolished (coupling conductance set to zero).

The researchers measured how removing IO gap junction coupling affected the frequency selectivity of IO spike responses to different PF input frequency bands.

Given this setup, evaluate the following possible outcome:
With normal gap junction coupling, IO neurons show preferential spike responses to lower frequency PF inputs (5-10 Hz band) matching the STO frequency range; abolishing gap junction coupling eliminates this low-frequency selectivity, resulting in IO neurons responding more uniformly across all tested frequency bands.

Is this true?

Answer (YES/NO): YES